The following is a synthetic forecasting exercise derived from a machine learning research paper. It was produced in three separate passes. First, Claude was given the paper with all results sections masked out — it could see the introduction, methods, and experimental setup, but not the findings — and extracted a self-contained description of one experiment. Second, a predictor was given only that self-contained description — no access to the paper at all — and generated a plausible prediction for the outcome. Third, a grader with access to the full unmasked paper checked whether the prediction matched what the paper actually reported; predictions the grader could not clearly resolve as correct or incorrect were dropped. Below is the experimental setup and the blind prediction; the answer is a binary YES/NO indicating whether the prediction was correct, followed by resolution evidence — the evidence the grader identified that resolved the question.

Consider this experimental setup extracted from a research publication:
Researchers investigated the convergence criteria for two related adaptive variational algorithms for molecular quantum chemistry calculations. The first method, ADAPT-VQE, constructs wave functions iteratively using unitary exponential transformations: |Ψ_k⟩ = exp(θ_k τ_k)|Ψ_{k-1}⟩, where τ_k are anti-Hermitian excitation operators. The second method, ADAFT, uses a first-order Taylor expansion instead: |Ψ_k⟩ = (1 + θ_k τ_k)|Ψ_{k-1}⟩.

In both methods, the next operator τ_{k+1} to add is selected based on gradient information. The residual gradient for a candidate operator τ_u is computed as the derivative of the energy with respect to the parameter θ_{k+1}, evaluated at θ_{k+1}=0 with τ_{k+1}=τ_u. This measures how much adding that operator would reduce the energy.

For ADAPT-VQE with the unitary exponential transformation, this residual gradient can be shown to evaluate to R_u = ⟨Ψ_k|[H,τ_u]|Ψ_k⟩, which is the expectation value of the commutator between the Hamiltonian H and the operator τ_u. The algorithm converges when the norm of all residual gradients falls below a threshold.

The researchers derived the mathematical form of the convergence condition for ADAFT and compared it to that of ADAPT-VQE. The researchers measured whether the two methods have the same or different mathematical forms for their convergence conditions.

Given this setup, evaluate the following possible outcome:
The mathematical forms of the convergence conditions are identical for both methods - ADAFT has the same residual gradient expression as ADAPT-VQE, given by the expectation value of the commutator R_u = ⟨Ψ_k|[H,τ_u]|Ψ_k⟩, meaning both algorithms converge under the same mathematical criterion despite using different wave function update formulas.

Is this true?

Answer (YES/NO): YES